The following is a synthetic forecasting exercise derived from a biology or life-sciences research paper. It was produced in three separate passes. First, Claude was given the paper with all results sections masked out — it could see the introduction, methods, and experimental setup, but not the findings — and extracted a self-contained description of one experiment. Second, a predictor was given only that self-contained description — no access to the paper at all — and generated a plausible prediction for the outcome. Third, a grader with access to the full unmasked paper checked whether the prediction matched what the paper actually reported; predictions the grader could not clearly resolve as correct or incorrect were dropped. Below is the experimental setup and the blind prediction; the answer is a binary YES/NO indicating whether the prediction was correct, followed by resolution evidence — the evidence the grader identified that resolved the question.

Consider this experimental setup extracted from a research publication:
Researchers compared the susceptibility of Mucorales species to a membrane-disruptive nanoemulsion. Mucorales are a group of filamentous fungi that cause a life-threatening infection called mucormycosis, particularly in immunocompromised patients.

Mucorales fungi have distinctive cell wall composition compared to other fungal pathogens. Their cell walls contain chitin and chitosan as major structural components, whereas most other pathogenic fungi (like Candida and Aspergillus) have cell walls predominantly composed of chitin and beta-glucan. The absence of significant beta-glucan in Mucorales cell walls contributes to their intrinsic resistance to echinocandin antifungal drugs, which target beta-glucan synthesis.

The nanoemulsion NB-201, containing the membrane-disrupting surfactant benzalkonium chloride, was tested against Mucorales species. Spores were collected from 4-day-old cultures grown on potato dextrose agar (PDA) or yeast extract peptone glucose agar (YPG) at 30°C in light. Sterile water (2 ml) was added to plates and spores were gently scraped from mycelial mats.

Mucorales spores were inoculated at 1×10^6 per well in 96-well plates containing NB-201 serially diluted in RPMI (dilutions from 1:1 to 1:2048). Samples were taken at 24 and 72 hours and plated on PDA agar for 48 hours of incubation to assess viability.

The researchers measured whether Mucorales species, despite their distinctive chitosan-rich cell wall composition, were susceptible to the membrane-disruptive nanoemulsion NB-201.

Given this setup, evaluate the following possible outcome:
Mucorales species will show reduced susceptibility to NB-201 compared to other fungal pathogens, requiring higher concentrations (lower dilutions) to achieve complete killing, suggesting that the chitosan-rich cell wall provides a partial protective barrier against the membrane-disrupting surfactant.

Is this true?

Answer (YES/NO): NO